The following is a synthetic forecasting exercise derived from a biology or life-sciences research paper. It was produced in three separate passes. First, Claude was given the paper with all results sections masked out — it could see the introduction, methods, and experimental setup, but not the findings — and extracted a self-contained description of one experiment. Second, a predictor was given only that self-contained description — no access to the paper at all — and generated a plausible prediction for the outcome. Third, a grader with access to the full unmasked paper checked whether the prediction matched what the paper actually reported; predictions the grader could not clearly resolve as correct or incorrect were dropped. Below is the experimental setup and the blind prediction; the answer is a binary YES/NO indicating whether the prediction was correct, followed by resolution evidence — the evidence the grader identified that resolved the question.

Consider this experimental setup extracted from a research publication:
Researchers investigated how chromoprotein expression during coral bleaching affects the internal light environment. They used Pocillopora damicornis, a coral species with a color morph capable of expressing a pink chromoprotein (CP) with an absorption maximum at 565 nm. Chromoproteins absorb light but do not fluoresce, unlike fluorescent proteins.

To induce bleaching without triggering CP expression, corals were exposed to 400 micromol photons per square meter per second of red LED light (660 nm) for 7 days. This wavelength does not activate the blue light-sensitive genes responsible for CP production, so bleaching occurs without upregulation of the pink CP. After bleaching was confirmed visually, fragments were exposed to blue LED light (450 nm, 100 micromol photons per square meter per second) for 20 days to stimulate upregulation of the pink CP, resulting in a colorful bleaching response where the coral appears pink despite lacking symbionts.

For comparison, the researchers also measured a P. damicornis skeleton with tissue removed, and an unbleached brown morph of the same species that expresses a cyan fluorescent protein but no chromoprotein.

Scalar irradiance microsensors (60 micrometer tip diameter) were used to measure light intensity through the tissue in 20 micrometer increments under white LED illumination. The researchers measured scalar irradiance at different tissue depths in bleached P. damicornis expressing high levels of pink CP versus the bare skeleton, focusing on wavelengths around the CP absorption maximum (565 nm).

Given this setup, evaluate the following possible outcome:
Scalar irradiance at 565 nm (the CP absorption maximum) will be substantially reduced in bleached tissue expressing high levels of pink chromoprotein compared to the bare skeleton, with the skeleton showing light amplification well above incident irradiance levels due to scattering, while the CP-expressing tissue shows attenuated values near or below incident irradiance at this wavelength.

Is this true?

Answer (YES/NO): NO